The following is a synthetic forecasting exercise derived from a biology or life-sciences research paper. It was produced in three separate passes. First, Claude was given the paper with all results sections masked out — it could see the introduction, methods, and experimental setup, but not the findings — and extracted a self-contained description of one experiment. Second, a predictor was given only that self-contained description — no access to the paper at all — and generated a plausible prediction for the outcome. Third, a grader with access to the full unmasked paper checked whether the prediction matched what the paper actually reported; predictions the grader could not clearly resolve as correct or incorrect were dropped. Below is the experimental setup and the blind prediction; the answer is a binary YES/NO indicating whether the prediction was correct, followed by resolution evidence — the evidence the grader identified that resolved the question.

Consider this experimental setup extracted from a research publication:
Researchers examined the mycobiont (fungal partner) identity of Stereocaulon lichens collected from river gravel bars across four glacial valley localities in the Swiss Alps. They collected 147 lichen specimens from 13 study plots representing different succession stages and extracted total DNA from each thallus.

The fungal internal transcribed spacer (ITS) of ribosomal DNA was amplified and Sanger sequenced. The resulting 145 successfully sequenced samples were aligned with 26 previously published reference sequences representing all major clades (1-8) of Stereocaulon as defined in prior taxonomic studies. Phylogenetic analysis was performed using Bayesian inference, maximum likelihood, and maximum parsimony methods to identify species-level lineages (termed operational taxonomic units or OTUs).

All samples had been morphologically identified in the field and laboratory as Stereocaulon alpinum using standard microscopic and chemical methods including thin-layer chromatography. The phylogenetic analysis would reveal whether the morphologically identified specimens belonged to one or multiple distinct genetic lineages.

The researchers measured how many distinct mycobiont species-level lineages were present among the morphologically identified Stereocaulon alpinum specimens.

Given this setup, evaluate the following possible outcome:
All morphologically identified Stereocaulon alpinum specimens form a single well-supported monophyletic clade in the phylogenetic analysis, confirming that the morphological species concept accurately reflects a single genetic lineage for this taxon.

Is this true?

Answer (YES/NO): NO